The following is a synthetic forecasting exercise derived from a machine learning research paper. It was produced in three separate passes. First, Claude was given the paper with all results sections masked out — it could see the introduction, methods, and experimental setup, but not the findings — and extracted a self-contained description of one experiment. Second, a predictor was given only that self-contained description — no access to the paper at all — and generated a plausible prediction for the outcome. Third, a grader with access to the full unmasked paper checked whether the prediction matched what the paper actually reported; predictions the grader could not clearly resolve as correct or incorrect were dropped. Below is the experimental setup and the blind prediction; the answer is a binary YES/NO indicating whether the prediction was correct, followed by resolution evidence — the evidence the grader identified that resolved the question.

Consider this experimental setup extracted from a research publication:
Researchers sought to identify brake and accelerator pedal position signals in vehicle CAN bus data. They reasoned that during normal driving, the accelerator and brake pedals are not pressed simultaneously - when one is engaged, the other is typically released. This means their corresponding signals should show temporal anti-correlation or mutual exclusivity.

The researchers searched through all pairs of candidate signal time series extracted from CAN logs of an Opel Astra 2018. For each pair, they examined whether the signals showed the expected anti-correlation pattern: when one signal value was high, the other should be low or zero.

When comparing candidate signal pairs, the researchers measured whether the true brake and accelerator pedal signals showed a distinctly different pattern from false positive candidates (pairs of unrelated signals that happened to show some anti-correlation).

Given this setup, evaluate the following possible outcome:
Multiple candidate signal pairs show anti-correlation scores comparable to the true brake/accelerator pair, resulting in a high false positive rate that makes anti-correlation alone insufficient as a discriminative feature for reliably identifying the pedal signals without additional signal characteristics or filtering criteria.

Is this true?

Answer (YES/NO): NO